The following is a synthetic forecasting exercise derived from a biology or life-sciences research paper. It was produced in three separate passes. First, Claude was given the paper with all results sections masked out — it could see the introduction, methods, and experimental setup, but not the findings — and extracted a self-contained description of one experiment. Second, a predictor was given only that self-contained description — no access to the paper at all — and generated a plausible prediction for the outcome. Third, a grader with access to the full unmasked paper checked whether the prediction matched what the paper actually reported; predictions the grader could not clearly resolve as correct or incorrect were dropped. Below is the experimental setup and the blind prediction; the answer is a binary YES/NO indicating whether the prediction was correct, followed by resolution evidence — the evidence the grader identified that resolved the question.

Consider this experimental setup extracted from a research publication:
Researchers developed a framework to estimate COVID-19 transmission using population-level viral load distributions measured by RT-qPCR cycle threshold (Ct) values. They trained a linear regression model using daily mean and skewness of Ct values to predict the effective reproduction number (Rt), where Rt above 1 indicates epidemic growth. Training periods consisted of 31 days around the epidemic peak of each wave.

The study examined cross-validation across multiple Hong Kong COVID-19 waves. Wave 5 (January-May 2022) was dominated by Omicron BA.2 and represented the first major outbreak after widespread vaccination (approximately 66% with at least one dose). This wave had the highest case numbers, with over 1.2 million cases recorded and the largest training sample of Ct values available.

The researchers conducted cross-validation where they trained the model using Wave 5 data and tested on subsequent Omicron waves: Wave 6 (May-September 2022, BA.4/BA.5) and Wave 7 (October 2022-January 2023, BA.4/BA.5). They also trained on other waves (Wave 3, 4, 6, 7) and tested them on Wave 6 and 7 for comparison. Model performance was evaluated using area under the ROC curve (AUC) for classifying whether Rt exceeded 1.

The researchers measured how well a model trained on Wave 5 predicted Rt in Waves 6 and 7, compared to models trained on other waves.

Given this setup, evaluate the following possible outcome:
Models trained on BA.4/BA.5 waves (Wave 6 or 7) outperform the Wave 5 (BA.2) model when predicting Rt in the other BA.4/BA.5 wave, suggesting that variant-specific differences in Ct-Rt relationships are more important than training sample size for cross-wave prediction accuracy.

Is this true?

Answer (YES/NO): NO